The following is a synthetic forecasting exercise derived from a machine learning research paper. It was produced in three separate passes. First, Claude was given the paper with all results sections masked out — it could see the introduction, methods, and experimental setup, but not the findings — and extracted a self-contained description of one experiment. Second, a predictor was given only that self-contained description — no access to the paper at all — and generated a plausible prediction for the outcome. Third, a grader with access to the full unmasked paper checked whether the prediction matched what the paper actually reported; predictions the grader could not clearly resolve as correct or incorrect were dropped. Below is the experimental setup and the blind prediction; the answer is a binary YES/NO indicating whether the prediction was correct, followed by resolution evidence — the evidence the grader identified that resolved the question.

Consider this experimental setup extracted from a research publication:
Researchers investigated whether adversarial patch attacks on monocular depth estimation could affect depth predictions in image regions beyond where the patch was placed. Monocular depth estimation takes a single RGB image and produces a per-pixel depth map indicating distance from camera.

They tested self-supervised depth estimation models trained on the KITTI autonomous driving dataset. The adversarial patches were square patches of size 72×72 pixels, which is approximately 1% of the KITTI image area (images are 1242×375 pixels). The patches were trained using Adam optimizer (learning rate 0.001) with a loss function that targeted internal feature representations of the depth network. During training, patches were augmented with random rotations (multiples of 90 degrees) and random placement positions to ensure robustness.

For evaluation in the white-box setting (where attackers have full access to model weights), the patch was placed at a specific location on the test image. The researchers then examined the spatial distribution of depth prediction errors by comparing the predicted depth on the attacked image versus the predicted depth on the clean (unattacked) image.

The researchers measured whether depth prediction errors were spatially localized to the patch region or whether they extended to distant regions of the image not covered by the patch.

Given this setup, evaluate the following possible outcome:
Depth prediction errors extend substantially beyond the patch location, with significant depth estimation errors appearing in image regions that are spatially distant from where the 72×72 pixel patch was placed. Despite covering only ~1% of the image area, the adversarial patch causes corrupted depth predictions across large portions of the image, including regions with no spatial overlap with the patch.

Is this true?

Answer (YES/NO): YES